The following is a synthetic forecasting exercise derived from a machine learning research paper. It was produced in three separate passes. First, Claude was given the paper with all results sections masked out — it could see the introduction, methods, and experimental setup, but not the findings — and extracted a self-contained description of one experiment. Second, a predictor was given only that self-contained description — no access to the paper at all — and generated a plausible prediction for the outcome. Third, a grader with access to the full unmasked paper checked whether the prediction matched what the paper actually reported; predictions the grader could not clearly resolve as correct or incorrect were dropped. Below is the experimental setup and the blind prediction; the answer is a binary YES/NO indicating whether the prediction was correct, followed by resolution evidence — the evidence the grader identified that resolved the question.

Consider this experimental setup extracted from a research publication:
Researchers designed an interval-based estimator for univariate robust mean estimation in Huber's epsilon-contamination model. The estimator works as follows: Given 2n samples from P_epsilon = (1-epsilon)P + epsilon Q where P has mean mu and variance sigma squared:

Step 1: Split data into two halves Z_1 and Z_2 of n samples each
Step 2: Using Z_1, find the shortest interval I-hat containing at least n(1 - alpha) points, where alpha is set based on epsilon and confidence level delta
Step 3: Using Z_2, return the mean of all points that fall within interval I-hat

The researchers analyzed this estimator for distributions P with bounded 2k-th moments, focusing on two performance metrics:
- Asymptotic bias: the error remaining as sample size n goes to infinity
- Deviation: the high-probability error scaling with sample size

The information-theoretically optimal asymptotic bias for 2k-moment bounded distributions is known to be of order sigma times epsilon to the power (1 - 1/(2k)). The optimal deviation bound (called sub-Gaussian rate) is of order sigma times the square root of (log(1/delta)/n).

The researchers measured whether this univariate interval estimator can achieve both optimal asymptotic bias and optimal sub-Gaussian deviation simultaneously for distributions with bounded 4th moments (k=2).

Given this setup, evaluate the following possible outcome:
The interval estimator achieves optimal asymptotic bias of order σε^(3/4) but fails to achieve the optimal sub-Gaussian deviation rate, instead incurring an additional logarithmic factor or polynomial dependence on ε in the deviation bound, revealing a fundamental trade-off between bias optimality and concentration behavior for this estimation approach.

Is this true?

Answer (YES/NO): NO